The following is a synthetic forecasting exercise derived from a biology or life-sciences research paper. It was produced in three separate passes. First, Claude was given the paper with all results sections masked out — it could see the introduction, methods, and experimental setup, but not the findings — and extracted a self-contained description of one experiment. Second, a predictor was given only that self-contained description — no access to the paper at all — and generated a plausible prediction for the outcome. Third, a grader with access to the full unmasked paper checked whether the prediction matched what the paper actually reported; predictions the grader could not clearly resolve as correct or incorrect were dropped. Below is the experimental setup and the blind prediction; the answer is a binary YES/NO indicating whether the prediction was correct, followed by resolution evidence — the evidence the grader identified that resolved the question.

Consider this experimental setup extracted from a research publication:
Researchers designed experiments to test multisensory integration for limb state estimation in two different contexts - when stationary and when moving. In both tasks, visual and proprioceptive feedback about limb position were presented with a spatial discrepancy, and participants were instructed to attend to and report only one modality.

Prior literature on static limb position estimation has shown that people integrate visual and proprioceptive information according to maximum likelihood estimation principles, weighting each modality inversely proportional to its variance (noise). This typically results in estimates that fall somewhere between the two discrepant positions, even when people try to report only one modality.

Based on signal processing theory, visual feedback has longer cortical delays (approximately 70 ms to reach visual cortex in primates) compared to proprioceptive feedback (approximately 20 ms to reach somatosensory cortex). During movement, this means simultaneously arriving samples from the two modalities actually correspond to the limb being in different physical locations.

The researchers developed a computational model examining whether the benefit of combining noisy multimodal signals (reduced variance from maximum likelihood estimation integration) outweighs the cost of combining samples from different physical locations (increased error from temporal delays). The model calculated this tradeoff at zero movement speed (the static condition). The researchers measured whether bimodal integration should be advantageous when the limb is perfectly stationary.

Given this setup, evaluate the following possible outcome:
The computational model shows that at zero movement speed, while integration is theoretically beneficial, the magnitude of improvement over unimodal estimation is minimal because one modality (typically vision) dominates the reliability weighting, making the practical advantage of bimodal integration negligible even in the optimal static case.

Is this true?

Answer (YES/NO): NO